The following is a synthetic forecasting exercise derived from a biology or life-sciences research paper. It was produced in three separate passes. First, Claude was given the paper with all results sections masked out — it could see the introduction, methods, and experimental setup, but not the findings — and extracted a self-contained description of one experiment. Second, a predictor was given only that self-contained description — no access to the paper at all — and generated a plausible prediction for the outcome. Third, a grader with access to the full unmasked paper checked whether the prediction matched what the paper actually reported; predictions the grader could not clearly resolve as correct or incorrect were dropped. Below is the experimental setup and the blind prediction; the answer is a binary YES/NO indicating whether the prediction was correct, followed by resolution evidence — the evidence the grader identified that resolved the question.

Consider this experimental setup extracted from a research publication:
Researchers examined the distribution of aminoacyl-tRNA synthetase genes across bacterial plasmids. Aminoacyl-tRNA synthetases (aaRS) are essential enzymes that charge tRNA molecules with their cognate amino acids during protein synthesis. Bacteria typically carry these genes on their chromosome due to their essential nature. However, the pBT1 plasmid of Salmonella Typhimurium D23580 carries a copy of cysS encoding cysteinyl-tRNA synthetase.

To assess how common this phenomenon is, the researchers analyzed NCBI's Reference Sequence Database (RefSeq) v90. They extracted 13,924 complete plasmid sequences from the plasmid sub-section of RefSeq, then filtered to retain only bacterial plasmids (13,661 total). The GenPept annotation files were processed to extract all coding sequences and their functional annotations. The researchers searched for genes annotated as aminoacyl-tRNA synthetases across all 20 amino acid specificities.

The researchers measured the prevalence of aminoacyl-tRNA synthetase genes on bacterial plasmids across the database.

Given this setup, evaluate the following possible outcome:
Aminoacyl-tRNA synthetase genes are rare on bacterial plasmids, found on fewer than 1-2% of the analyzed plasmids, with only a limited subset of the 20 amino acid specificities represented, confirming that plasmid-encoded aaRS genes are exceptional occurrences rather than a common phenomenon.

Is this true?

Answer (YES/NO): NO